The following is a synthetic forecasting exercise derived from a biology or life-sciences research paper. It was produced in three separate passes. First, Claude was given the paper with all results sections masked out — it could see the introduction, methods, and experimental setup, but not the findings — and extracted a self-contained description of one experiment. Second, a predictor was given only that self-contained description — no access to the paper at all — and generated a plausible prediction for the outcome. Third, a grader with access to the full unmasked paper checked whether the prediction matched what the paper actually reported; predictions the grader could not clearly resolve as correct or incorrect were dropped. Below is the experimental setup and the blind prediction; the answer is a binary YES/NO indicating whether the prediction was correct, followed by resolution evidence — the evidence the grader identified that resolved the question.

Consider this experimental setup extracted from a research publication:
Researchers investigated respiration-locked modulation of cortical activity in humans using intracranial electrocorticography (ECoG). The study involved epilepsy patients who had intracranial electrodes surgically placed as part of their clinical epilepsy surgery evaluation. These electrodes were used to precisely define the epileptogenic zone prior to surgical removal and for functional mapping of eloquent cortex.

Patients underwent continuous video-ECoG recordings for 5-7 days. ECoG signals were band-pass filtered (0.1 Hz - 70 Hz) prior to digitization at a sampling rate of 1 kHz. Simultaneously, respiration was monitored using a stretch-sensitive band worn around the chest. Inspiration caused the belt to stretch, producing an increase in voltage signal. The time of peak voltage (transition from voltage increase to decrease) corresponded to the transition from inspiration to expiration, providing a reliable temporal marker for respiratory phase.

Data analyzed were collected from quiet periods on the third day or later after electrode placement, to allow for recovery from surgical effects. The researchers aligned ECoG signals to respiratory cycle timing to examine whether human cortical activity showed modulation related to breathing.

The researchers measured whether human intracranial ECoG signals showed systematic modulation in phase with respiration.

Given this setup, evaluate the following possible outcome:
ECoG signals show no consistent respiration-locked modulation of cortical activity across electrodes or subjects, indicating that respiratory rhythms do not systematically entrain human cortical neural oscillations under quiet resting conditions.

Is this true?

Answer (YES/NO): NO